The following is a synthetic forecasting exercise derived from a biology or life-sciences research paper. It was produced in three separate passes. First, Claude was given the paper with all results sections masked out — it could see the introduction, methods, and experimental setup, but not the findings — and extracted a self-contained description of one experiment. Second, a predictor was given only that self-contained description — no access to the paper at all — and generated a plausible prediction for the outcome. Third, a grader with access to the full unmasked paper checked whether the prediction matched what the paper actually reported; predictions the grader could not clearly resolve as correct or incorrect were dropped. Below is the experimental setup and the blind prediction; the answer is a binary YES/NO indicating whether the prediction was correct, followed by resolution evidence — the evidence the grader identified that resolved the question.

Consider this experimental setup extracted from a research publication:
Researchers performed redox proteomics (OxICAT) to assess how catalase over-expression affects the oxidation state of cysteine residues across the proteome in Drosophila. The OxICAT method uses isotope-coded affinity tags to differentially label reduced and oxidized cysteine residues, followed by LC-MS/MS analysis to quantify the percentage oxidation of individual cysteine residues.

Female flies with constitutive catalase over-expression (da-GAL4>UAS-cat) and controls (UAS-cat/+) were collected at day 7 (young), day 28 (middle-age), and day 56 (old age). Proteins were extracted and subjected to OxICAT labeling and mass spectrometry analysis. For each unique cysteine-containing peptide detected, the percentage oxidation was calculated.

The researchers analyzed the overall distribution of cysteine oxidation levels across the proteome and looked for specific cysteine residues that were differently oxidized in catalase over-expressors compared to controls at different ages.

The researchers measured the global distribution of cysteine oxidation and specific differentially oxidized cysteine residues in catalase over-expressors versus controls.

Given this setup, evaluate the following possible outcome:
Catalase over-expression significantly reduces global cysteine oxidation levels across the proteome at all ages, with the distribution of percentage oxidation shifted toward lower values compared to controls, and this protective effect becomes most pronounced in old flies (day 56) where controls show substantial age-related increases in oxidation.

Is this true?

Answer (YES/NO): NO